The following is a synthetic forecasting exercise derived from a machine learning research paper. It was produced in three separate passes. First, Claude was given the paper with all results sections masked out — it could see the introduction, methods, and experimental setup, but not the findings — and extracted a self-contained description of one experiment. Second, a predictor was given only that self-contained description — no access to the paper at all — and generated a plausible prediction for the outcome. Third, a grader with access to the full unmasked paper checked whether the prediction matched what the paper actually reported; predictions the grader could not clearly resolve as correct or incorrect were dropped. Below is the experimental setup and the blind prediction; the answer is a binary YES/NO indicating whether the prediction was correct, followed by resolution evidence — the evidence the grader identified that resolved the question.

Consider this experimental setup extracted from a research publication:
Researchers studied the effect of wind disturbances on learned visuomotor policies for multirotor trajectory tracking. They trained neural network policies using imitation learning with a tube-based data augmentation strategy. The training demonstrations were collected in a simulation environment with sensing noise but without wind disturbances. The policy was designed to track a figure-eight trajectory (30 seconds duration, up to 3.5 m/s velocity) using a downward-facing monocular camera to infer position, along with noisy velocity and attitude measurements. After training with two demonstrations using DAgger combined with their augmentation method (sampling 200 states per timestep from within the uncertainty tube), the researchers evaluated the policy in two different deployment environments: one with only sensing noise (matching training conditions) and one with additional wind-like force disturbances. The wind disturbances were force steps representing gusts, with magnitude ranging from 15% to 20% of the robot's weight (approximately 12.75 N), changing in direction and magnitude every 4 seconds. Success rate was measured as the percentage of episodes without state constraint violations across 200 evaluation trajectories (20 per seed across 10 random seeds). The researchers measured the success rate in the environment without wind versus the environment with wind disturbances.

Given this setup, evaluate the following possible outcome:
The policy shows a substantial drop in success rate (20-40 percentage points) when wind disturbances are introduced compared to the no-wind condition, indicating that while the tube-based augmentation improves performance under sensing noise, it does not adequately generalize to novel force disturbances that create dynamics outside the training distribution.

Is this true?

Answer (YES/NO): NO